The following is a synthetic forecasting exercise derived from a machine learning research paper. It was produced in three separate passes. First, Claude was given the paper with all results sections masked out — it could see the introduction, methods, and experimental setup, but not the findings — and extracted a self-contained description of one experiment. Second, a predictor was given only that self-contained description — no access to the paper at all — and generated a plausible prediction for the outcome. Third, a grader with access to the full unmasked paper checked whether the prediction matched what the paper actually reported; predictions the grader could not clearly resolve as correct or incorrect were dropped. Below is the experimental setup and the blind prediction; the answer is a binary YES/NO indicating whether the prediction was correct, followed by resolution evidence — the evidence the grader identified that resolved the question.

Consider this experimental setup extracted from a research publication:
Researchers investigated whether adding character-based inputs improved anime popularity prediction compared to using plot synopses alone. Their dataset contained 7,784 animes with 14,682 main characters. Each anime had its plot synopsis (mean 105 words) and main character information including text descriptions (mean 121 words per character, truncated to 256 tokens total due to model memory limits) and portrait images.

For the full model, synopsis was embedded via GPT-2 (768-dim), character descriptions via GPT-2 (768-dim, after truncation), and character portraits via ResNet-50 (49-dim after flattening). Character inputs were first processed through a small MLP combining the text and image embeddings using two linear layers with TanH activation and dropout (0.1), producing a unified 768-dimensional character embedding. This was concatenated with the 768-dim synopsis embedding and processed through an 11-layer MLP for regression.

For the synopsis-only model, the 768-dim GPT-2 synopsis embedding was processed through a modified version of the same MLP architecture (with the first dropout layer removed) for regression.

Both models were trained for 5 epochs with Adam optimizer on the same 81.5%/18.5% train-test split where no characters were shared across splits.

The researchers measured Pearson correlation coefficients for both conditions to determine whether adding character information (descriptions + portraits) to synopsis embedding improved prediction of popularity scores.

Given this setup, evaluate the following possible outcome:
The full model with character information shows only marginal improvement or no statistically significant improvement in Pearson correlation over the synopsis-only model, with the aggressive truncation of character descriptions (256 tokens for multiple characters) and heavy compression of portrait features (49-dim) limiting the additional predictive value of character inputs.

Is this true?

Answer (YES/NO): NO